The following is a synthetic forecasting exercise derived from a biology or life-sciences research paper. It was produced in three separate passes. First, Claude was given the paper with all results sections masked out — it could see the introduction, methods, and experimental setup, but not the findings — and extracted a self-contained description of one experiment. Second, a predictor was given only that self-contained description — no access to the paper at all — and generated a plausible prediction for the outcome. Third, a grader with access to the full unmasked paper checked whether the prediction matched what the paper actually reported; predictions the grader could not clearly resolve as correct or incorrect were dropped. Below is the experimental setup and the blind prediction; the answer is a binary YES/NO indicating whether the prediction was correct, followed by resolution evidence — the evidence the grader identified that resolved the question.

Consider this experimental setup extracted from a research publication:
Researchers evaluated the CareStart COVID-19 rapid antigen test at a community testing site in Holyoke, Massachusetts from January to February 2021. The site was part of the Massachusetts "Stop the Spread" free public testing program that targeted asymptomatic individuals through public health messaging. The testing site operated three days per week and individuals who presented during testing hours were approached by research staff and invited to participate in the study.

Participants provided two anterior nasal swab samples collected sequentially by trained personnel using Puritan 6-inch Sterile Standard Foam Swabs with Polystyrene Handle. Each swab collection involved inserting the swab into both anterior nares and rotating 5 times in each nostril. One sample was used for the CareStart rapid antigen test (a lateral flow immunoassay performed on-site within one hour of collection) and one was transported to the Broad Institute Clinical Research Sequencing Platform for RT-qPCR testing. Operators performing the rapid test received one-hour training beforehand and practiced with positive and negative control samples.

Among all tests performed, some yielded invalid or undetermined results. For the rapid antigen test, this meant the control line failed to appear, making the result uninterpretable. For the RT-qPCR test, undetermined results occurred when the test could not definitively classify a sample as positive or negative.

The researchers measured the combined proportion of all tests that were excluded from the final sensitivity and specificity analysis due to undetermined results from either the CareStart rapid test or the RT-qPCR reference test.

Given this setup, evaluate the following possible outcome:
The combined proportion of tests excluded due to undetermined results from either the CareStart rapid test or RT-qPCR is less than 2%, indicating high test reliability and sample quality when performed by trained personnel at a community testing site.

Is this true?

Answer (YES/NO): NO